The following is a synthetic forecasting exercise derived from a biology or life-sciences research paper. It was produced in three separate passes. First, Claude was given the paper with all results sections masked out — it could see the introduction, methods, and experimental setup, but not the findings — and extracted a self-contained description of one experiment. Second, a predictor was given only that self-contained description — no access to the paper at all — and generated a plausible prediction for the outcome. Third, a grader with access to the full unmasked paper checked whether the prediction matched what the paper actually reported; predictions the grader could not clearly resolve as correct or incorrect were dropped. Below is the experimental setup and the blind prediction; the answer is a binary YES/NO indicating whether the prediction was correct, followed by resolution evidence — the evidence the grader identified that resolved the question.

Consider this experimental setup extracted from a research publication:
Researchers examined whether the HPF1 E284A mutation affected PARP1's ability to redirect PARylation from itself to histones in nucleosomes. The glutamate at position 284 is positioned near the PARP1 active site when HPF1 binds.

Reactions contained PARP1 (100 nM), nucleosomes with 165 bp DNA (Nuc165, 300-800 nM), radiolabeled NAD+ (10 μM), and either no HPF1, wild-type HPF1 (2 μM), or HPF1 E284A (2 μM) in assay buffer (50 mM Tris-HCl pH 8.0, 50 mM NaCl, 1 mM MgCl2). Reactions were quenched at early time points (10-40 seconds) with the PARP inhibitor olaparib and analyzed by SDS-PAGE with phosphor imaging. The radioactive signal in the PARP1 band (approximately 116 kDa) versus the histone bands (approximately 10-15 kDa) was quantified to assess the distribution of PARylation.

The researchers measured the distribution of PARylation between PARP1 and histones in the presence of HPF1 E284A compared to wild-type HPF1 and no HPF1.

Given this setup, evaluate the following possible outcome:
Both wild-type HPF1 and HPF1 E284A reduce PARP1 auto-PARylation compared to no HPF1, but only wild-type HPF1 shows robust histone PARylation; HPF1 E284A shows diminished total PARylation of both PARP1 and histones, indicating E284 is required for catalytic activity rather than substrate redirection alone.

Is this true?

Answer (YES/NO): YES